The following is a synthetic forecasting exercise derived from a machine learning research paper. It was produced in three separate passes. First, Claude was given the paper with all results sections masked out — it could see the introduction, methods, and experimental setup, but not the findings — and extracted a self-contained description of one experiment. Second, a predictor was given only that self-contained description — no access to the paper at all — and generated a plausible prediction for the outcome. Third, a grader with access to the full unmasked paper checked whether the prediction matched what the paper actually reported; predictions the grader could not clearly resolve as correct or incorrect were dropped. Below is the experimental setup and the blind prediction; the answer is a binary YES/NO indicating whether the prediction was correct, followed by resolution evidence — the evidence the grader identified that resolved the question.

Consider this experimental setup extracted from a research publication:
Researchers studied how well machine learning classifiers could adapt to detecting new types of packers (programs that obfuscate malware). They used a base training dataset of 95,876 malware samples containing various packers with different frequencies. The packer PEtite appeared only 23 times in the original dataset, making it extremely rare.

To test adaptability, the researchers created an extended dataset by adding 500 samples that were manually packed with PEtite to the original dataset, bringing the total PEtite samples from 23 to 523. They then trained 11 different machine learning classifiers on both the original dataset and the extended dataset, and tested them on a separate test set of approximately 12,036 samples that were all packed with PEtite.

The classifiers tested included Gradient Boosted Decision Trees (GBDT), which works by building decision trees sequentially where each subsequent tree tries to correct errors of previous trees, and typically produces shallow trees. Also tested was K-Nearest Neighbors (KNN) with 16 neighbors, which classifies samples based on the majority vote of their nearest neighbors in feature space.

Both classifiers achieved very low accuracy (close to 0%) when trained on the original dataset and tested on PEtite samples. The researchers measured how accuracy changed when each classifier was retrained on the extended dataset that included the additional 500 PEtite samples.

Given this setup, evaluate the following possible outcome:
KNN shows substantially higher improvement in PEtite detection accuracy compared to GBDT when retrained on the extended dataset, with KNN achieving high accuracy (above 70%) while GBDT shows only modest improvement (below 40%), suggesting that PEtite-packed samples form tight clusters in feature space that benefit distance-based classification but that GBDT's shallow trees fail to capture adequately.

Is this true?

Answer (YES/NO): NO